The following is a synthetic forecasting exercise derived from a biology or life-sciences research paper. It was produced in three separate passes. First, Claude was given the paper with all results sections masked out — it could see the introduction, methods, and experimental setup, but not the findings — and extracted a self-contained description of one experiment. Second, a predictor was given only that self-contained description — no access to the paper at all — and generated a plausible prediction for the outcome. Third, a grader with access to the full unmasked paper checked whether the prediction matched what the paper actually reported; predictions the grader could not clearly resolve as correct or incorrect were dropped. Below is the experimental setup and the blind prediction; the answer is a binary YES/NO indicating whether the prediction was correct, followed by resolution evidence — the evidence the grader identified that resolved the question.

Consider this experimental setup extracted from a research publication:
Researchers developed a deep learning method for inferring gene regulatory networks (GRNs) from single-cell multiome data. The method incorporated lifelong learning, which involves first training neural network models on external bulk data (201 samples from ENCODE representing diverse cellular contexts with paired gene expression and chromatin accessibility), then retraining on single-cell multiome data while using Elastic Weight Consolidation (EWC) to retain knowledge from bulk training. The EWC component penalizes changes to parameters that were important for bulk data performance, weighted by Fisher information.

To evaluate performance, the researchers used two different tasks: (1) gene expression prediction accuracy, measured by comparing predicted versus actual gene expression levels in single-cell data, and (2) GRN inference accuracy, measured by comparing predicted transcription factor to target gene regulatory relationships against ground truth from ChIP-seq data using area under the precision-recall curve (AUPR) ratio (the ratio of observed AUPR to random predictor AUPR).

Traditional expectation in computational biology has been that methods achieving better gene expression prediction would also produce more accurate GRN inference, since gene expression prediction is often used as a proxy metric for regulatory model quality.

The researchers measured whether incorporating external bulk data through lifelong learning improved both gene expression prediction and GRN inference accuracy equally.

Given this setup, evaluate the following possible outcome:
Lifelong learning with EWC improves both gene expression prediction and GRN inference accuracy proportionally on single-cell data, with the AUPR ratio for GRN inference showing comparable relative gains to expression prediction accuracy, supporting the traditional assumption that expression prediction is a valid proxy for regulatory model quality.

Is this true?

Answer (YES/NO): NO